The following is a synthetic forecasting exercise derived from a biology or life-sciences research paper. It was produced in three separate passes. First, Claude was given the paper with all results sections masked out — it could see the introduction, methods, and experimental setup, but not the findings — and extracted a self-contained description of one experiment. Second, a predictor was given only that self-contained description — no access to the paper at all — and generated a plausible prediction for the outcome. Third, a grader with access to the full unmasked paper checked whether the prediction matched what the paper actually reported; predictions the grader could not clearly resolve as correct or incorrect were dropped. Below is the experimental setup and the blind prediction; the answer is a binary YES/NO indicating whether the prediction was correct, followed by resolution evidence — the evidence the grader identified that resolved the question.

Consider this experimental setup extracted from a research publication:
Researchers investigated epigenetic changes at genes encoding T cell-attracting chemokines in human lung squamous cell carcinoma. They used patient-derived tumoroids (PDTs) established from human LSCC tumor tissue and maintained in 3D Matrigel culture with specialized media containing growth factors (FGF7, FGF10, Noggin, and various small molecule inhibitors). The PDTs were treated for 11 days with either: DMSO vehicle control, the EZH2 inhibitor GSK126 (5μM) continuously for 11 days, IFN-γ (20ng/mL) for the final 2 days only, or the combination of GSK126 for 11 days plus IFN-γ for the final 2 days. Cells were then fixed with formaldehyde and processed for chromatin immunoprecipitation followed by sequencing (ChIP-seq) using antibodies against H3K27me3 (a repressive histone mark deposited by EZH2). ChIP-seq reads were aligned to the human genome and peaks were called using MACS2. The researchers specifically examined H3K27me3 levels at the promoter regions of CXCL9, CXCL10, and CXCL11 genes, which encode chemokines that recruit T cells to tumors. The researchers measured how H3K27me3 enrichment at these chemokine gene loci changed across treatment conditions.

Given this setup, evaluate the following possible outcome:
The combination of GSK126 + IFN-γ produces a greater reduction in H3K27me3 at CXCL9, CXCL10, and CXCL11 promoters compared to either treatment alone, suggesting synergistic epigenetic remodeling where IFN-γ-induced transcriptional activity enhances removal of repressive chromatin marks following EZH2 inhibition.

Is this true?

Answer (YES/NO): NO